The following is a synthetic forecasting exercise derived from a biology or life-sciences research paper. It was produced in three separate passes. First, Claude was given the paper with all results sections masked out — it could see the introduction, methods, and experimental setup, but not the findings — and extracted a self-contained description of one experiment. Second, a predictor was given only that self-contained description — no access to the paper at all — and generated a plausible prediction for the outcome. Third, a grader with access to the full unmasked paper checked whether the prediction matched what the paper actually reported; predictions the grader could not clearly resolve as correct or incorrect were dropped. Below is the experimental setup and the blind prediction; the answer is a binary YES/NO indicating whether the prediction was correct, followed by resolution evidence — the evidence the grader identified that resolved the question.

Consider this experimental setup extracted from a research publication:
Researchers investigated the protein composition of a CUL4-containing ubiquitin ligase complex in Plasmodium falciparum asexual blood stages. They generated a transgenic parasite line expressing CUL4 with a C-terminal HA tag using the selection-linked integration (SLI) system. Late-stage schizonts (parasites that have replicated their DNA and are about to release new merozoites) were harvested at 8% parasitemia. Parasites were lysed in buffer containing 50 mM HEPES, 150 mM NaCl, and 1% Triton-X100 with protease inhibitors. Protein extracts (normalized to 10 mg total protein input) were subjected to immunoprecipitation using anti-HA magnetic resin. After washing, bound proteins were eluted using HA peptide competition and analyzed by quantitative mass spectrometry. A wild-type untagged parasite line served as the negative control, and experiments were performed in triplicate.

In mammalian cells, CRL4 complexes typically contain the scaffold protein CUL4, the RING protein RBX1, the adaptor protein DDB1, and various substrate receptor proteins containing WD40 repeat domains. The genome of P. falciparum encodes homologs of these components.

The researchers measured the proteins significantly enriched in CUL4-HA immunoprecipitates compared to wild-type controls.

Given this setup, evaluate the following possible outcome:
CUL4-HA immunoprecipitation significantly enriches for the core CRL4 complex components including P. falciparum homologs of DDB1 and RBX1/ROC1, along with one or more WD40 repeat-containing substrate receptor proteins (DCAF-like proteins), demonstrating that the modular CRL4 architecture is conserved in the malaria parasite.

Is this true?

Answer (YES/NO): YES